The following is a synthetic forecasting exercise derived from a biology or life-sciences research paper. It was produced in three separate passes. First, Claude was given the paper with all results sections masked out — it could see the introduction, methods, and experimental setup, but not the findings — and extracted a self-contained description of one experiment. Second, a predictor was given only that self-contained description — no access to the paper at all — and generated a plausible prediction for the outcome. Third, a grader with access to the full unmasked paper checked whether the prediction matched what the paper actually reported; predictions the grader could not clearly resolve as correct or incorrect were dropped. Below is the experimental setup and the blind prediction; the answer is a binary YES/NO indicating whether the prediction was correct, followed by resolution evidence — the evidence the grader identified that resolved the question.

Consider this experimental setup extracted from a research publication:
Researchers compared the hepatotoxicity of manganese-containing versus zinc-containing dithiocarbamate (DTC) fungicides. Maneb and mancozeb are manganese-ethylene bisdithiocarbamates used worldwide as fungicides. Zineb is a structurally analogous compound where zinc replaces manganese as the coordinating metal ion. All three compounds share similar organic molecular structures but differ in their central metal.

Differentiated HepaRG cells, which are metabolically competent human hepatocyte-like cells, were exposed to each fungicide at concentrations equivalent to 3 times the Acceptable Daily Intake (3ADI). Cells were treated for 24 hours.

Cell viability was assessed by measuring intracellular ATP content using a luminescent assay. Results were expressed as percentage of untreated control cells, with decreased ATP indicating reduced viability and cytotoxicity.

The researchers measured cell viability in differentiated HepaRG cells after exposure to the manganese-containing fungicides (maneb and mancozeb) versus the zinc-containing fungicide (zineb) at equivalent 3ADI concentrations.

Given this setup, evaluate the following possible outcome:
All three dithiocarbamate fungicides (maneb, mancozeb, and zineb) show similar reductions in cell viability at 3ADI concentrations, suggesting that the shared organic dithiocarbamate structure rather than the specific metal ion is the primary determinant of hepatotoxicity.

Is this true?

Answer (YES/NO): NO